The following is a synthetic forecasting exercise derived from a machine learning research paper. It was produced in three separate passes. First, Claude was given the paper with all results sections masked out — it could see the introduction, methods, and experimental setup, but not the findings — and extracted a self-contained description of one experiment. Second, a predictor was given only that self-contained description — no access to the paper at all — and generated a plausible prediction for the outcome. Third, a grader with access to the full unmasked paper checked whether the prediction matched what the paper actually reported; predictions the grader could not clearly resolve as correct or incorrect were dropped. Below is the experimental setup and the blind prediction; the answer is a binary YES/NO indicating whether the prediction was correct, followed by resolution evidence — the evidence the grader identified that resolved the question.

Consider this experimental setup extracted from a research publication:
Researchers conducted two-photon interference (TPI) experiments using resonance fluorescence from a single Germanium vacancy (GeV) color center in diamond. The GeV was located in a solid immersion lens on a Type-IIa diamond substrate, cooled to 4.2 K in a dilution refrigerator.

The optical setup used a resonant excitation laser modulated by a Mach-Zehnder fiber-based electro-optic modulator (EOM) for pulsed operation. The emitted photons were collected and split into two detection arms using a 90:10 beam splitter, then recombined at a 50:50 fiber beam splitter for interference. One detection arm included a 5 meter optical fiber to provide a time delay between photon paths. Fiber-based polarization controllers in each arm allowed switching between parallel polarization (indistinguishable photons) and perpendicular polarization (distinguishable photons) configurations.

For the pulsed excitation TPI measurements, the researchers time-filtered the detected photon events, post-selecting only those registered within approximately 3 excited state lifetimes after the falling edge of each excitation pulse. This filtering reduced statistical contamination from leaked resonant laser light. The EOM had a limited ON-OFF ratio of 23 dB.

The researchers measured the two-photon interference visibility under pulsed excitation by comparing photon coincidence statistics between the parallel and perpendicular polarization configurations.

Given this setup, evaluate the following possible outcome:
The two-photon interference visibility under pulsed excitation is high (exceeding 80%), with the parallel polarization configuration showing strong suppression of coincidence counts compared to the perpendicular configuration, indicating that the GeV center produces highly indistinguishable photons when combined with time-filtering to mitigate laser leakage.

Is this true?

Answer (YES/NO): NO